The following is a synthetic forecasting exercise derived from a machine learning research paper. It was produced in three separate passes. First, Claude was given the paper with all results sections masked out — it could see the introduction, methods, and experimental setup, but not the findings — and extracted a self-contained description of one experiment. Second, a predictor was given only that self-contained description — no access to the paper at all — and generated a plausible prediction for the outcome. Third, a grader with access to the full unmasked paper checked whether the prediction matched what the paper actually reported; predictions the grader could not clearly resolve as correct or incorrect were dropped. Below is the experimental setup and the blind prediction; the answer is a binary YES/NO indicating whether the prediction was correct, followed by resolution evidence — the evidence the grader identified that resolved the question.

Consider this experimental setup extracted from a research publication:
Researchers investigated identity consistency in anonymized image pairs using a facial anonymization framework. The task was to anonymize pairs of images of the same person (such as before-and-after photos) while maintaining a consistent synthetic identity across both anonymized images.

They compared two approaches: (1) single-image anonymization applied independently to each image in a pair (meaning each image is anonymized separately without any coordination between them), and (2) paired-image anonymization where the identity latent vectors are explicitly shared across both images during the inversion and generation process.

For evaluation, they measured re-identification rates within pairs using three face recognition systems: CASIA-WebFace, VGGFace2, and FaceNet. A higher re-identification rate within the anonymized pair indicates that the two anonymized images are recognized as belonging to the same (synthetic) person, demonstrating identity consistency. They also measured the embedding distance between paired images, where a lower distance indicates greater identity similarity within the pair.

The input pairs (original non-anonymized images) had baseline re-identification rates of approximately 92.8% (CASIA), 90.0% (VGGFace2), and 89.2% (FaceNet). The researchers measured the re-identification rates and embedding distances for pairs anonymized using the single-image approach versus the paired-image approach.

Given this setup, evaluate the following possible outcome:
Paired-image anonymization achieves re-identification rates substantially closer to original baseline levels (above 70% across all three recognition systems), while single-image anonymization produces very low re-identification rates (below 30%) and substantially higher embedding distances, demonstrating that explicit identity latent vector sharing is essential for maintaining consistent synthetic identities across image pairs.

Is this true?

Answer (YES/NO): NO